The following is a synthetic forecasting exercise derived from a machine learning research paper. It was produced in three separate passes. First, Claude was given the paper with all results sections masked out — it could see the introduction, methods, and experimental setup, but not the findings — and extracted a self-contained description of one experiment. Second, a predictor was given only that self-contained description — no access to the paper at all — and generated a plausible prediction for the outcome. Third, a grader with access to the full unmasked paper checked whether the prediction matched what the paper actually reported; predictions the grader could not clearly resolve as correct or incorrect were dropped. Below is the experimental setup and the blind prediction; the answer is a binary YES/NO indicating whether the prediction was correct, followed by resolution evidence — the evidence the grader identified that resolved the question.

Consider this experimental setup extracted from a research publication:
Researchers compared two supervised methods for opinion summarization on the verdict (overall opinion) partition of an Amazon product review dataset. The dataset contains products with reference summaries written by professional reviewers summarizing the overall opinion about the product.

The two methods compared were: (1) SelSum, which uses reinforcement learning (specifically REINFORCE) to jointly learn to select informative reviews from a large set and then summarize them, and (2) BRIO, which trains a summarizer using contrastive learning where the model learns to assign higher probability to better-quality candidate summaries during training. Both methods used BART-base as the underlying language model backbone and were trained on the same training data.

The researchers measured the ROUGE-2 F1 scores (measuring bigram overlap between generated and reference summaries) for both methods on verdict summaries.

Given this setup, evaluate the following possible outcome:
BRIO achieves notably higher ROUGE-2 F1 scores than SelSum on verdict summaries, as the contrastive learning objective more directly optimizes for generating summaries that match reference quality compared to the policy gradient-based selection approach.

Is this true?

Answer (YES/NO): NO